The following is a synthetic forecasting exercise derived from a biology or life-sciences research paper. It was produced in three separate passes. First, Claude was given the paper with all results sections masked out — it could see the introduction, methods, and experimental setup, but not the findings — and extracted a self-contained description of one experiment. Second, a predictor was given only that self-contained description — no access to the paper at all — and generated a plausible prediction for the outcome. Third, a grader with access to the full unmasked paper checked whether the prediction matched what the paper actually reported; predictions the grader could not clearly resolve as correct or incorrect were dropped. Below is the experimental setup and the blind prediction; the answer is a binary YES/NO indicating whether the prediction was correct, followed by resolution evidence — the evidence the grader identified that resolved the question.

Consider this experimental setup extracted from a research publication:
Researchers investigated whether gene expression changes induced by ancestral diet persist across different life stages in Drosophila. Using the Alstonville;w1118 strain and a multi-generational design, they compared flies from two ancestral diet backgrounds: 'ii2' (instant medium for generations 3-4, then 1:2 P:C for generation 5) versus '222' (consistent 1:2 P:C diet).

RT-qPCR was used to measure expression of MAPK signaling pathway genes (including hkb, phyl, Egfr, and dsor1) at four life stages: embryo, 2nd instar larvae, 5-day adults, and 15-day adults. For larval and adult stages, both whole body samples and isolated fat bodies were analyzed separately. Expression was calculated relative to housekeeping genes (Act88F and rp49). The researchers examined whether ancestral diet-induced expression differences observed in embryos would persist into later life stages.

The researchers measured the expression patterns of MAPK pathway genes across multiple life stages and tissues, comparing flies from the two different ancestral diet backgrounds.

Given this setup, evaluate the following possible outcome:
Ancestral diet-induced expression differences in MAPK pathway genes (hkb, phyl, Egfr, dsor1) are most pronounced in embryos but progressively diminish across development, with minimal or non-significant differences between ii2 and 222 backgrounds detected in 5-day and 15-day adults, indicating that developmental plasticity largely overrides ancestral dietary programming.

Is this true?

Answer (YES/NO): NO